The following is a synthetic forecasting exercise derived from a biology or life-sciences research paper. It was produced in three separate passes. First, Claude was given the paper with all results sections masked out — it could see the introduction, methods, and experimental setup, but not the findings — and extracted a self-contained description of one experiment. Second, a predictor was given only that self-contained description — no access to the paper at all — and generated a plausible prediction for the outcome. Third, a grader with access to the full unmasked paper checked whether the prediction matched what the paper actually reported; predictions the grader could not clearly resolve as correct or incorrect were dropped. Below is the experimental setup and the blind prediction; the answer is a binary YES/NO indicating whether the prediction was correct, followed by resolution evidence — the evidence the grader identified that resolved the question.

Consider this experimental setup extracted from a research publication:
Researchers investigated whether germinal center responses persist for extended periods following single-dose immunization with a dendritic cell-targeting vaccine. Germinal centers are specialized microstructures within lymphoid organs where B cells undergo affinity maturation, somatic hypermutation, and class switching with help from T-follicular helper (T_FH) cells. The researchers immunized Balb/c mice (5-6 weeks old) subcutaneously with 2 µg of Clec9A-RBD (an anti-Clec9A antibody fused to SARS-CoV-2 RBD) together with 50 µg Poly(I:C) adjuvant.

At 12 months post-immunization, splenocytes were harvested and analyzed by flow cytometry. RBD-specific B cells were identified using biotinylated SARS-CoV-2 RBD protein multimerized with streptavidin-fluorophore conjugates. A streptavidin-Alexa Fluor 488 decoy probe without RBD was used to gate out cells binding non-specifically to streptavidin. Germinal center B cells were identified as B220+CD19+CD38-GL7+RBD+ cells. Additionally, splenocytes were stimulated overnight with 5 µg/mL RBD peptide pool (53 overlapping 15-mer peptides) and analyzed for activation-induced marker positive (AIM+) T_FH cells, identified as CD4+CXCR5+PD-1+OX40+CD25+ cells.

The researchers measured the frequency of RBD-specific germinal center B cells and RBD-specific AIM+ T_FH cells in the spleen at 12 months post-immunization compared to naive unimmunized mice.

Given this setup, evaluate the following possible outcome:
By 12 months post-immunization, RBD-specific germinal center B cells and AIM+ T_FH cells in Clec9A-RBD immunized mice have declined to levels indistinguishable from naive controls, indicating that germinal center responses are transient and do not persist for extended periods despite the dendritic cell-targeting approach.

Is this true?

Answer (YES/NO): NO